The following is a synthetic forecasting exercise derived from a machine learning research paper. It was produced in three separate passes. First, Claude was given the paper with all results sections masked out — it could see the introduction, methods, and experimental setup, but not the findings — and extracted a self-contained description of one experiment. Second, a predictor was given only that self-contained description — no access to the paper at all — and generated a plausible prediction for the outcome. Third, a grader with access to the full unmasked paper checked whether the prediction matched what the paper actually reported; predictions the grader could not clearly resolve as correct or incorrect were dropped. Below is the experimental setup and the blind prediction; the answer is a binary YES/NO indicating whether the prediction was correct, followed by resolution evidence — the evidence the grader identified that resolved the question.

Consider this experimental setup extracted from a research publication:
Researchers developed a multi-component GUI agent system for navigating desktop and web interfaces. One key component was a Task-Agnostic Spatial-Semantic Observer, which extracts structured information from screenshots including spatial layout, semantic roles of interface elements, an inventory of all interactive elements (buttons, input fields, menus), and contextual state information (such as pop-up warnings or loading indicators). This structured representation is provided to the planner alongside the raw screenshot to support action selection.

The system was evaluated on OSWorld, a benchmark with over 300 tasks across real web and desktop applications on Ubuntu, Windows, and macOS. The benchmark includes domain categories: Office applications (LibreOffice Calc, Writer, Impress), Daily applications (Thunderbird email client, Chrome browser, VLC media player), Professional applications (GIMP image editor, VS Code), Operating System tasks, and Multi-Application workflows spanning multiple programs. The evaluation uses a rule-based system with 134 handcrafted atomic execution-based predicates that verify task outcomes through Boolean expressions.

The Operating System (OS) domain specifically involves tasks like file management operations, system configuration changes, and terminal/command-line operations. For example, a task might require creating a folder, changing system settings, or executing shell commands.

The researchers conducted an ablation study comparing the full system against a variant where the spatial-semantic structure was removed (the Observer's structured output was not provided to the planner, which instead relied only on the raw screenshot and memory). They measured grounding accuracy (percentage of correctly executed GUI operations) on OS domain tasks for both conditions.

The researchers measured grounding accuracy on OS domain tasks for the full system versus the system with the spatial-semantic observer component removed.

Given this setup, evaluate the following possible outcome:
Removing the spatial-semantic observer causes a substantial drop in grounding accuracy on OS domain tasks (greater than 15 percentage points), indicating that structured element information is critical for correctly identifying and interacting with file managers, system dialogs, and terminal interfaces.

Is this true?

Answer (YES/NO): NO